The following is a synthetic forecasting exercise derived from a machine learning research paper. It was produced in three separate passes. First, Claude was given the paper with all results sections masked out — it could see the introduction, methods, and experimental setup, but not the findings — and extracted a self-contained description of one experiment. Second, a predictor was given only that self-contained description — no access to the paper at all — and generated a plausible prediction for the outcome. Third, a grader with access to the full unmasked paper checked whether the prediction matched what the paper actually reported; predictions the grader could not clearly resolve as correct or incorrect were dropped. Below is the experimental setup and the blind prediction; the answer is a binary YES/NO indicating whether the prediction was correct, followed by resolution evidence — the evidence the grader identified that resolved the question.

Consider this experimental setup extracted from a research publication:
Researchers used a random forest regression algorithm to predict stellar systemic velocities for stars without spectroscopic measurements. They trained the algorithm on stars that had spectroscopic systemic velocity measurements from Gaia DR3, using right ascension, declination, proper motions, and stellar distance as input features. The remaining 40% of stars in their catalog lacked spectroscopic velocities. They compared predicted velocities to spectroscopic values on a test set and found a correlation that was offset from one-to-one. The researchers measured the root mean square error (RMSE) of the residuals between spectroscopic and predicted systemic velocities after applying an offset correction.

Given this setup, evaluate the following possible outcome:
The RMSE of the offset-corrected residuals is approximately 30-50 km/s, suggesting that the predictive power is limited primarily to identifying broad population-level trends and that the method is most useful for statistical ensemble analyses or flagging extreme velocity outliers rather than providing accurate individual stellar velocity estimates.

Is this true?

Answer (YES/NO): NO